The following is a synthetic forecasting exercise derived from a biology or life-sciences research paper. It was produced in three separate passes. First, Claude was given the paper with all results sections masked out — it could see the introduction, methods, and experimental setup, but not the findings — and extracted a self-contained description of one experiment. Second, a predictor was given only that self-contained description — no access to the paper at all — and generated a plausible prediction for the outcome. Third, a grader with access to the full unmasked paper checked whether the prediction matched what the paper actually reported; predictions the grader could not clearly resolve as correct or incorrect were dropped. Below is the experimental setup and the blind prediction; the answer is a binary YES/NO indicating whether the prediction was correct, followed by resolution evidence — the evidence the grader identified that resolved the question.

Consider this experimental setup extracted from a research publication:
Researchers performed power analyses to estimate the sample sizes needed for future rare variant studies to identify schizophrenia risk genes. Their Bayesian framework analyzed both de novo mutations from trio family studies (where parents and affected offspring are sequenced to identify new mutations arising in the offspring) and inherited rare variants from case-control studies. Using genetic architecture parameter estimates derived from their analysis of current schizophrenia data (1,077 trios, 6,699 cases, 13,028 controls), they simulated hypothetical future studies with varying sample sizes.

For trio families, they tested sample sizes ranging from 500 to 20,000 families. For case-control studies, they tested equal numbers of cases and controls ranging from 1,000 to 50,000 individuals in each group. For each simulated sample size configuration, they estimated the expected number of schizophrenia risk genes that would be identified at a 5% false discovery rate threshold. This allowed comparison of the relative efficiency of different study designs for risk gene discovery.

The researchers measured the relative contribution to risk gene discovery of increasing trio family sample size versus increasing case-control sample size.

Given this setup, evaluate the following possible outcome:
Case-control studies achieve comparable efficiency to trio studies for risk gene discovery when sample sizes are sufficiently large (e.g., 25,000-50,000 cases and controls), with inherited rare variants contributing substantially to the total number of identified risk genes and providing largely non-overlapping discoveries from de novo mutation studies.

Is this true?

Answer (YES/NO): NO